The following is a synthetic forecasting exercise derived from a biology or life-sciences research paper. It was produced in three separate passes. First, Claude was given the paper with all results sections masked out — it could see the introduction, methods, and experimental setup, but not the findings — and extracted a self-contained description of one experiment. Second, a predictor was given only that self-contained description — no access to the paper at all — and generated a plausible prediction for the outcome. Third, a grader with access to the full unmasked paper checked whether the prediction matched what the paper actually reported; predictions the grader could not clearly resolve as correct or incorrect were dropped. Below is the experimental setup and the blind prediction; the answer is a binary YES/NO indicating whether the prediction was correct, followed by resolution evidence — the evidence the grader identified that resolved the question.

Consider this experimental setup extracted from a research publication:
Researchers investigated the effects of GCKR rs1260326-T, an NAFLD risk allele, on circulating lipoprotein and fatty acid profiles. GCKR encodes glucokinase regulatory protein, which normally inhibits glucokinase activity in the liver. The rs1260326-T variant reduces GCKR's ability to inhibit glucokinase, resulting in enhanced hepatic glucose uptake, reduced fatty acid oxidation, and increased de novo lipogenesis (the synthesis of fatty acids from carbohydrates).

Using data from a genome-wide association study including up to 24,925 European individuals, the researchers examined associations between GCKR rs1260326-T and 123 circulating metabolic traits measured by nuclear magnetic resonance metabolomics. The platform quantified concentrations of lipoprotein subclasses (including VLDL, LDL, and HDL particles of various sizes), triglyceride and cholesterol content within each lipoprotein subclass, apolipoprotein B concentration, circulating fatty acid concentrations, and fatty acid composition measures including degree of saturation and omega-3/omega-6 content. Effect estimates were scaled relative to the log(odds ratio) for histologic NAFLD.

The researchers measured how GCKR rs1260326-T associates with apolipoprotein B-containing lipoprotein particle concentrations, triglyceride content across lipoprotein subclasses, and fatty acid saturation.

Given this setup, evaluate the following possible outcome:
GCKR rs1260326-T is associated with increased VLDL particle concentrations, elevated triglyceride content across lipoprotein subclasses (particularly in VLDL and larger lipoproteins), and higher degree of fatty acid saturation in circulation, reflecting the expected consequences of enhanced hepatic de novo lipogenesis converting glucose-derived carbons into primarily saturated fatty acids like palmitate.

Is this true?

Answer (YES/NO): YES